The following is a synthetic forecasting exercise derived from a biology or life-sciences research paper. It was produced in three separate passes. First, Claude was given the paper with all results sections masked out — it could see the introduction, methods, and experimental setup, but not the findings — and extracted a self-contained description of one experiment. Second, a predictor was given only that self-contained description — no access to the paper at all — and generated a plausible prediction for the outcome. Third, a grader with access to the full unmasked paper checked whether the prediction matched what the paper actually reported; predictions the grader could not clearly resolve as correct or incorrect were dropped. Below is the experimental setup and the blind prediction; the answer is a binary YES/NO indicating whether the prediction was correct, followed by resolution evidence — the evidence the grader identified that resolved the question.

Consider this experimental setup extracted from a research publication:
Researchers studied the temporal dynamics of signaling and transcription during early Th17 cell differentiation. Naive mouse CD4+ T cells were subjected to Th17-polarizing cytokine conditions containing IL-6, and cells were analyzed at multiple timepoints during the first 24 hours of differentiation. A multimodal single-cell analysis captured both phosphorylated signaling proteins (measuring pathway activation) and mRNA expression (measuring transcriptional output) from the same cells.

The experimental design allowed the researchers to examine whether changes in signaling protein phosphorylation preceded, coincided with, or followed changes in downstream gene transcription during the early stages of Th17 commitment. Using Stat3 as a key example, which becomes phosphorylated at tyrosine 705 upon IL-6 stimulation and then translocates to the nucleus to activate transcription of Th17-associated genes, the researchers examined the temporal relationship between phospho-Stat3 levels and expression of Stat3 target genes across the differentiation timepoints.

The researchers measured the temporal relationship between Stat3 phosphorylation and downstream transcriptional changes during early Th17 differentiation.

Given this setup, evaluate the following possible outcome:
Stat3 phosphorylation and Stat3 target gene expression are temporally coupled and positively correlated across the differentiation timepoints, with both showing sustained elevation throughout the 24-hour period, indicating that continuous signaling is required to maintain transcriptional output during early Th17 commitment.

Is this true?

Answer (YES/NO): NO